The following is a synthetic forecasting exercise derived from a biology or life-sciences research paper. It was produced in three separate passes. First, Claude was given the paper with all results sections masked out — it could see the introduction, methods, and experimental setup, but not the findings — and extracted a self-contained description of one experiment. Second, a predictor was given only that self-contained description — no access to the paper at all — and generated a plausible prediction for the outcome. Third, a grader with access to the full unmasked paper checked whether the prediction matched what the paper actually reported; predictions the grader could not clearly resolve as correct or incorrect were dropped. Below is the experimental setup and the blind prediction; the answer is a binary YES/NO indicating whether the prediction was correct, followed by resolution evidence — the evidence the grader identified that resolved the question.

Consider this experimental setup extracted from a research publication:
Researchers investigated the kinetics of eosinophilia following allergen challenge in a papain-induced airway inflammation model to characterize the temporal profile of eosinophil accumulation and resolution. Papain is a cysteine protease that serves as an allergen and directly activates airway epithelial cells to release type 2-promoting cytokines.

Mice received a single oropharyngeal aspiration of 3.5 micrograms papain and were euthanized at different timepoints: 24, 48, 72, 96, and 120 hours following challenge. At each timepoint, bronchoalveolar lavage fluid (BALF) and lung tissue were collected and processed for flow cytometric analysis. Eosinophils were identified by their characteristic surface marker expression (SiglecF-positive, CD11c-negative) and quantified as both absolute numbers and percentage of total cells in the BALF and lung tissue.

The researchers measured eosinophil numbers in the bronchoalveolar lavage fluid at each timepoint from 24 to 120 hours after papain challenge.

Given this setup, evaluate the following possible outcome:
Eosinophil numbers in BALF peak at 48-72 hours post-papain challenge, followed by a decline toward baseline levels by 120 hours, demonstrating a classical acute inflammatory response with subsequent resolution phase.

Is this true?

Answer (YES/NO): YES